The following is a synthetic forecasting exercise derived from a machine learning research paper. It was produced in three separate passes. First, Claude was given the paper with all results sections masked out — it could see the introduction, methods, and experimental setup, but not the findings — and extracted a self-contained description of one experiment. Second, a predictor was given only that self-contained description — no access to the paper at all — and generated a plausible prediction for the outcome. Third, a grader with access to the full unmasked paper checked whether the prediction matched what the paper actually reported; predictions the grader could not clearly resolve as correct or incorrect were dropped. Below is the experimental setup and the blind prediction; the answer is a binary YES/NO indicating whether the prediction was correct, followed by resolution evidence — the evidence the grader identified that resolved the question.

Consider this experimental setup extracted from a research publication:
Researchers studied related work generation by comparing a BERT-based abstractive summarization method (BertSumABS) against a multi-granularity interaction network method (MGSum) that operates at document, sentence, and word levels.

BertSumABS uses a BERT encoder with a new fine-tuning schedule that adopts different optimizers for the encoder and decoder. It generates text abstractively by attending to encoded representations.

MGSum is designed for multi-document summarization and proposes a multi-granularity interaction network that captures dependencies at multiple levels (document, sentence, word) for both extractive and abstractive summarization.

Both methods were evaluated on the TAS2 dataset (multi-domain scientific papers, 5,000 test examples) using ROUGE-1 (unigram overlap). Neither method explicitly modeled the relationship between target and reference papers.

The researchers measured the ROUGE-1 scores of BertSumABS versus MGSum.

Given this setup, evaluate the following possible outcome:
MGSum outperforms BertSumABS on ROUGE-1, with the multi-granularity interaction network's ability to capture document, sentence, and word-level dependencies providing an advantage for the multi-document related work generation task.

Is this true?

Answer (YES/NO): YES